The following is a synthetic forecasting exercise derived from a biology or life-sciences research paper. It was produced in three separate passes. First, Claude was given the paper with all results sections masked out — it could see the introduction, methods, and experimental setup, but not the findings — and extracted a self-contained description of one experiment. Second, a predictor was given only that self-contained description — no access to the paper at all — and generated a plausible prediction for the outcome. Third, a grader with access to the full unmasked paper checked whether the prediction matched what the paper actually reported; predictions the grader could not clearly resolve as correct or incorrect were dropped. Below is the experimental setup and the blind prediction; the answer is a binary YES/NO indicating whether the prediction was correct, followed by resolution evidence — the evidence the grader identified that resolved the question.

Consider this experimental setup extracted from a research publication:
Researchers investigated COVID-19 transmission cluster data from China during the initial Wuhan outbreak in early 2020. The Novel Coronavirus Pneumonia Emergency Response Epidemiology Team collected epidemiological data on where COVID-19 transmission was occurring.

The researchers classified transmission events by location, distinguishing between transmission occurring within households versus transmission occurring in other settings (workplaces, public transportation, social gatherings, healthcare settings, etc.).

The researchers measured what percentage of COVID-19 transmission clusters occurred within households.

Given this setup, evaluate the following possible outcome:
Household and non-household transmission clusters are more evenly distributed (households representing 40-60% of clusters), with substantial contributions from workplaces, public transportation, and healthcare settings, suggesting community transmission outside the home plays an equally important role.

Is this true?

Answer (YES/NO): NO